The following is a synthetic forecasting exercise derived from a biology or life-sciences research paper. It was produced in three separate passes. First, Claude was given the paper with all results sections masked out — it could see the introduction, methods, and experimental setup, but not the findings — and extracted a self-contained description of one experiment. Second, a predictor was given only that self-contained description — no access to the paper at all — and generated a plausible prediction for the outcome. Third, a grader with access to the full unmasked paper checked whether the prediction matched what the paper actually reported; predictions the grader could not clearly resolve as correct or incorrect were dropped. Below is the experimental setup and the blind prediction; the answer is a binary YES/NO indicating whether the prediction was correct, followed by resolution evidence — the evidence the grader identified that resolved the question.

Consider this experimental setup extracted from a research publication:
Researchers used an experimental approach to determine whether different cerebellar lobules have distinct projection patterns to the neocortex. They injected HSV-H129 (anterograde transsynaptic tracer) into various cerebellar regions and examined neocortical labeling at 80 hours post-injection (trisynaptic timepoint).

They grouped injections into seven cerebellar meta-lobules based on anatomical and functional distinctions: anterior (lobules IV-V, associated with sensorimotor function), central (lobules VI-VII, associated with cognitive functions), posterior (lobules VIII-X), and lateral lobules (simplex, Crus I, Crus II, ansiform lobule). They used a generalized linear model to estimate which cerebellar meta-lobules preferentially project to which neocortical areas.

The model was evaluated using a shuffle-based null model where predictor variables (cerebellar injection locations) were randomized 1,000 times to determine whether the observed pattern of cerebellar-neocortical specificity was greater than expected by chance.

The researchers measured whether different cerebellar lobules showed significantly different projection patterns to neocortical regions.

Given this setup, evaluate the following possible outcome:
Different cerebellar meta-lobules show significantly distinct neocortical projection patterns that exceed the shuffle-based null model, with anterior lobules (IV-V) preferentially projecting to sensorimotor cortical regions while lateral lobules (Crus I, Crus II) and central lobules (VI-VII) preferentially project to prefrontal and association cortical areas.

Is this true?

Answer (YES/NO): NO